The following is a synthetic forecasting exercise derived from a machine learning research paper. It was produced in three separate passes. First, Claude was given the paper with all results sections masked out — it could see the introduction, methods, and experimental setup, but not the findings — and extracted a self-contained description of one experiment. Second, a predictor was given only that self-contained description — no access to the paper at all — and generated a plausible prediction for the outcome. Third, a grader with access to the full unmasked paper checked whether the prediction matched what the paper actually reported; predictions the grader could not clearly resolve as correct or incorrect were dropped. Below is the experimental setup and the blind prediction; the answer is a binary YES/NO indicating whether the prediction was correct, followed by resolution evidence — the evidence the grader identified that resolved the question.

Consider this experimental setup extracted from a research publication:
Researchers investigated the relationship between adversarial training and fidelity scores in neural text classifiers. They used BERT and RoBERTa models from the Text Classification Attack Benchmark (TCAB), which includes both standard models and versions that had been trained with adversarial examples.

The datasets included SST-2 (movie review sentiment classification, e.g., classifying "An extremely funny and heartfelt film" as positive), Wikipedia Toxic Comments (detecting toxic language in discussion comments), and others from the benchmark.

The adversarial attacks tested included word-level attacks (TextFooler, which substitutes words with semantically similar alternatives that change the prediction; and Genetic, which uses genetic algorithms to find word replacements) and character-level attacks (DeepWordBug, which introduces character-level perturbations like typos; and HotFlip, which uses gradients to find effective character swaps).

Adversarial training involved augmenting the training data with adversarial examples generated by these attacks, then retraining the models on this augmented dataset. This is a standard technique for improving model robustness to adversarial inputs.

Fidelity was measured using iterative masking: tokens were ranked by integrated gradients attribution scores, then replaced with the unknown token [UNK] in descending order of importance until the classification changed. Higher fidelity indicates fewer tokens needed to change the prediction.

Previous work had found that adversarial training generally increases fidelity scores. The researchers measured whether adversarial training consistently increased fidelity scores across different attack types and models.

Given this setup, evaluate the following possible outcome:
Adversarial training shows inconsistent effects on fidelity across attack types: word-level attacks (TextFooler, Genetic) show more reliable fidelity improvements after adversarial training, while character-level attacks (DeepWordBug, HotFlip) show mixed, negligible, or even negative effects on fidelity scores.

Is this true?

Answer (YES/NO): NO